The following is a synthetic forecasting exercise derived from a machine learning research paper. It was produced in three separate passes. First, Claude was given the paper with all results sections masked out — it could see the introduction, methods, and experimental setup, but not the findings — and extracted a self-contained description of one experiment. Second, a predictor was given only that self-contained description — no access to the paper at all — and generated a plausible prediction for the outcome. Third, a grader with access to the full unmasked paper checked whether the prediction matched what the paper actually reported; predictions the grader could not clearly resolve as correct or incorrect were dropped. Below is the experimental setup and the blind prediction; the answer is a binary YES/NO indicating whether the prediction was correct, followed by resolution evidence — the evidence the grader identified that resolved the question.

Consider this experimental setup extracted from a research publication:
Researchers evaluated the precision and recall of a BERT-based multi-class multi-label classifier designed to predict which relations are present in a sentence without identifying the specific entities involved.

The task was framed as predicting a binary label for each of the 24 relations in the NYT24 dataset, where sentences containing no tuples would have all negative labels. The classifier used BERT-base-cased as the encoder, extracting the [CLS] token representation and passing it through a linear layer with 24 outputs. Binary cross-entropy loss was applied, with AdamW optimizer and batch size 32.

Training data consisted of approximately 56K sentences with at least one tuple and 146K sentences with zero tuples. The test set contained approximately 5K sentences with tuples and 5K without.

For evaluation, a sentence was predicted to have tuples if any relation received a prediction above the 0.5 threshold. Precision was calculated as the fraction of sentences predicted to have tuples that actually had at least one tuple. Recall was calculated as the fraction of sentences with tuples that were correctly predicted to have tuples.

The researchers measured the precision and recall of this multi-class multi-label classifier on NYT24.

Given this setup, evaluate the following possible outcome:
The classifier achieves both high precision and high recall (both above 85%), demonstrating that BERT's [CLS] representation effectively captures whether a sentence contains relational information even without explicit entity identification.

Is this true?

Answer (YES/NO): YES